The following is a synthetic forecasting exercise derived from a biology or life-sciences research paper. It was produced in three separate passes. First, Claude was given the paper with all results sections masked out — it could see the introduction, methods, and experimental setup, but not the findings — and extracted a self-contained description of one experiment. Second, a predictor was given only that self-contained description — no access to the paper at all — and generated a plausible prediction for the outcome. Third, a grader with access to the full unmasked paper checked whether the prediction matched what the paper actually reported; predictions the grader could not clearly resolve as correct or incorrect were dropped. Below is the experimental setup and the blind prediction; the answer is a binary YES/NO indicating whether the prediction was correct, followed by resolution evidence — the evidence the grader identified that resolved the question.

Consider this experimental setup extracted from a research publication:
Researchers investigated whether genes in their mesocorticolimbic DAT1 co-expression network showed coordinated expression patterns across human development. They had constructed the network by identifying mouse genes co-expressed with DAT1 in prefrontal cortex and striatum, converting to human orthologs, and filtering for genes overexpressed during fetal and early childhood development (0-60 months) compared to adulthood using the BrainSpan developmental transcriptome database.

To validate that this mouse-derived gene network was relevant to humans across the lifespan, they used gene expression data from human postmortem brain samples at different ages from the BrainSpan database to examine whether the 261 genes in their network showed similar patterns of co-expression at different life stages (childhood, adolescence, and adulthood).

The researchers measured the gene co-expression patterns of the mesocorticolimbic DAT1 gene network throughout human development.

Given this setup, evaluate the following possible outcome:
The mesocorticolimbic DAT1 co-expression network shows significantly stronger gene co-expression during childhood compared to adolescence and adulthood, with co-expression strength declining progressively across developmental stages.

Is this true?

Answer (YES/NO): NO